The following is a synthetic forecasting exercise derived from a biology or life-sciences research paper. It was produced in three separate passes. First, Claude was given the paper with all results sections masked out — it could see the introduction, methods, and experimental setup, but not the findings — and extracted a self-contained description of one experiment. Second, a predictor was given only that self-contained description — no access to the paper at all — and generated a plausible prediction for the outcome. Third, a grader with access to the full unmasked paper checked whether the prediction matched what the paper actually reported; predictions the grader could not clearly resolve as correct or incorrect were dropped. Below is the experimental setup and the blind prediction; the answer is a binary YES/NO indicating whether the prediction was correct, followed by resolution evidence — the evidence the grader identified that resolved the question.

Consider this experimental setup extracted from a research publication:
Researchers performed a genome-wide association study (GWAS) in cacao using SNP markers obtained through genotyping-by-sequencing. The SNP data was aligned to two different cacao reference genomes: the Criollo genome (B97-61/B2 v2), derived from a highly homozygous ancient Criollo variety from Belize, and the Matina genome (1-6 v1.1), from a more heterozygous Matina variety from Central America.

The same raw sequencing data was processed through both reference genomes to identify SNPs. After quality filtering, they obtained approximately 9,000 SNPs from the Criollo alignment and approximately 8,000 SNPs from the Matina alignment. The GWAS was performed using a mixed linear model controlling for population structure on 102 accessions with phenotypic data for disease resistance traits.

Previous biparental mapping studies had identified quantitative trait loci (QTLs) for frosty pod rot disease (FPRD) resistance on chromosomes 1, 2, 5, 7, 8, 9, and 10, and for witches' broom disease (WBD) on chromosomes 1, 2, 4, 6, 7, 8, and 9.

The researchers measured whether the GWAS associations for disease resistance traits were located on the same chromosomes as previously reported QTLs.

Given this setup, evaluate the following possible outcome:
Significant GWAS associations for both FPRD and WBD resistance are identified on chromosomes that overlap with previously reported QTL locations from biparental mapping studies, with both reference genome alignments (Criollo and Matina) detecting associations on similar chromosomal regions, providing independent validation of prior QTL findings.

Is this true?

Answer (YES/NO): NO